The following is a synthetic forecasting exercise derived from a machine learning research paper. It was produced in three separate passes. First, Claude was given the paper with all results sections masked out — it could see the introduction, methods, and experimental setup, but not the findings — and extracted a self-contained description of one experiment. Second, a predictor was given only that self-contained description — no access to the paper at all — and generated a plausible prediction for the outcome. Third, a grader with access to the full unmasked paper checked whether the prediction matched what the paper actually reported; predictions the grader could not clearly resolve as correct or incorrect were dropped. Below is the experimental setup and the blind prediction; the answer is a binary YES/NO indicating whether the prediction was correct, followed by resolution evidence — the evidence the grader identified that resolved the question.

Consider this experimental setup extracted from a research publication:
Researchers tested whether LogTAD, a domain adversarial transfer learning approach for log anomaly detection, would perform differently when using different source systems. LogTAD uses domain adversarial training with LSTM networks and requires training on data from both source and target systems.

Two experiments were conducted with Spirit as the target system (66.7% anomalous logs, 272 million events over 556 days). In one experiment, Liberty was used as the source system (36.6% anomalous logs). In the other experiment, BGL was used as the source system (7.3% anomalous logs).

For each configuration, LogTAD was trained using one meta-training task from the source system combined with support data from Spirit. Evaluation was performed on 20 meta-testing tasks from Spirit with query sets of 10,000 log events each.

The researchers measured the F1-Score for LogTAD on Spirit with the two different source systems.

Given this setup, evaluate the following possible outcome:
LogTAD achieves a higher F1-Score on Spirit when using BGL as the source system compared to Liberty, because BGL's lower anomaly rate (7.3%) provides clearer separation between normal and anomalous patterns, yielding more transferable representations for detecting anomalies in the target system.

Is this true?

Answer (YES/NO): YES